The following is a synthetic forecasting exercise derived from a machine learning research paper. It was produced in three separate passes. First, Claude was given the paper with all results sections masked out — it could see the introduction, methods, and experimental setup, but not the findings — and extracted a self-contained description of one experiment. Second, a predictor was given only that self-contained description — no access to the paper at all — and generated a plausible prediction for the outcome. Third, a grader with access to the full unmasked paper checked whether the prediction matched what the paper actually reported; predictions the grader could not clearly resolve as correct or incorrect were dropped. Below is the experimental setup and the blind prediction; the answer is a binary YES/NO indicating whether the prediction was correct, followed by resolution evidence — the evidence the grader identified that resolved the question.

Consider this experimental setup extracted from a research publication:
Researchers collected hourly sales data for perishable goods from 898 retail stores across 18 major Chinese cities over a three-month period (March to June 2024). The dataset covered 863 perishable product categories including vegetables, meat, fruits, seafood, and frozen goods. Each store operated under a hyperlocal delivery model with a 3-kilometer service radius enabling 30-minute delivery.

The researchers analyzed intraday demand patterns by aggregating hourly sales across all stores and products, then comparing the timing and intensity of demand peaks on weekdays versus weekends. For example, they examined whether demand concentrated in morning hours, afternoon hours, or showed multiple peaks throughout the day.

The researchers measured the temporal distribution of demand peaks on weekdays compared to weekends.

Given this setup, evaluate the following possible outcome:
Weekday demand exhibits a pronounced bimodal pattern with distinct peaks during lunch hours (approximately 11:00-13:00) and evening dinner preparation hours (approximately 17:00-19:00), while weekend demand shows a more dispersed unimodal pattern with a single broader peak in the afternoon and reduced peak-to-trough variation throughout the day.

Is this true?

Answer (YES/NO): NO